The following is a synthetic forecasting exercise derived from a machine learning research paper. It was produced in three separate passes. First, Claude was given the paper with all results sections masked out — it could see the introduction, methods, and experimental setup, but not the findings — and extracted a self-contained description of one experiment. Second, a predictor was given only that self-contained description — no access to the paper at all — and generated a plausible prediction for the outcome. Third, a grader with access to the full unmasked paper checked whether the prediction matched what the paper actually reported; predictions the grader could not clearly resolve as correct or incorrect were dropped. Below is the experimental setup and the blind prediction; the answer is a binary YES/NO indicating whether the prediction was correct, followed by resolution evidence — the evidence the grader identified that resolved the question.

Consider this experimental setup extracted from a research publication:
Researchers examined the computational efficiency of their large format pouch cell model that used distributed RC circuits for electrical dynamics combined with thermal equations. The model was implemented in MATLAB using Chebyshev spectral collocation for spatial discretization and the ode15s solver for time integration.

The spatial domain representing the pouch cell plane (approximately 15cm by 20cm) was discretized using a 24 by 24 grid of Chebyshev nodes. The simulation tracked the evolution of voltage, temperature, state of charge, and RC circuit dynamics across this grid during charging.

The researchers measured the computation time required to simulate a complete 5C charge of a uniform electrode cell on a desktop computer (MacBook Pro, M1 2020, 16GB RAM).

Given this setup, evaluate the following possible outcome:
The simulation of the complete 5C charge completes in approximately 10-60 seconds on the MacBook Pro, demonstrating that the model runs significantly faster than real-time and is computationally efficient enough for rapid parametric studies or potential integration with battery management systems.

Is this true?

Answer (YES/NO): YES